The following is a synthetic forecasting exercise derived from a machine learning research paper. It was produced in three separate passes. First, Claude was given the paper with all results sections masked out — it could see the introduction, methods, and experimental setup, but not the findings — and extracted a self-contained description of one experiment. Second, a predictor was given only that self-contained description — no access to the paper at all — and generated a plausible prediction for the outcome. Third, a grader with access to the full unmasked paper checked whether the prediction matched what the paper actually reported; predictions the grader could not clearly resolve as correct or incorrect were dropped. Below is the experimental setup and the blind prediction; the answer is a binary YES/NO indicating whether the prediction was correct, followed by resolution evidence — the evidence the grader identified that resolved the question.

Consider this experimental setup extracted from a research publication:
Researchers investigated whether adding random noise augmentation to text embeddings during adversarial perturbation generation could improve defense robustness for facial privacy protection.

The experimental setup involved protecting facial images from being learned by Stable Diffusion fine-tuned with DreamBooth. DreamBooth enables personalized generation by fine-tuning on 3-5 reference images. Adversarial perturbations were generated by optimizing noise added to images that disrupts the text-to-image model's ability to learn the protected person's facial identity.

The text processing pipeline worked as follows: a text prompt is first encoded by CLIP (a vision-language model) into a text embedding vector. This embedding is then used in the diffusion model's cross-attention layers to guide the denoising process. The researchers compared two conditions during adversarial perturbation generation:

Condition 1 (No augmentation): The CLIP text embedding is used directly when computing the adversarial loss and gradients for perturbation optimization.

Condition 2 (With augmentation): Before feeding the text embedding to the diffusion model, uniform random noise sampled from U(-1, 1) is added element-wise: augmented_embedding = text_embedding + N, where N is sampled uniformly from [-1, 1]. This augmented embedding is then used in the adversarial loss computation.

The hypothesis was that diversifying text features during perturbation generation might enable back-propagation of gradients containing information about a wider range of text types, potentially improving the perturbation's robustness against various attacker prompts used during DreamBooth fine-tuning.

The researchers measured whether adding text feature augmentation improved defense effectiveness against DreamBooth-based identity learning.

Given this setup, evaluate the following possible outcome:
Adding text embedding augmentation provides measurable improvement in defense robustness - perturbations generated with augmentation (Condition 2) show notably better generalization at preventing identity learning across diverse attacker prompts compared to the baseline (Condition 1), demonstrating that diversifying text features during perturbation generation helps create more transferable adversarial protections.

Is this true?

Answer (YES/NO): YES